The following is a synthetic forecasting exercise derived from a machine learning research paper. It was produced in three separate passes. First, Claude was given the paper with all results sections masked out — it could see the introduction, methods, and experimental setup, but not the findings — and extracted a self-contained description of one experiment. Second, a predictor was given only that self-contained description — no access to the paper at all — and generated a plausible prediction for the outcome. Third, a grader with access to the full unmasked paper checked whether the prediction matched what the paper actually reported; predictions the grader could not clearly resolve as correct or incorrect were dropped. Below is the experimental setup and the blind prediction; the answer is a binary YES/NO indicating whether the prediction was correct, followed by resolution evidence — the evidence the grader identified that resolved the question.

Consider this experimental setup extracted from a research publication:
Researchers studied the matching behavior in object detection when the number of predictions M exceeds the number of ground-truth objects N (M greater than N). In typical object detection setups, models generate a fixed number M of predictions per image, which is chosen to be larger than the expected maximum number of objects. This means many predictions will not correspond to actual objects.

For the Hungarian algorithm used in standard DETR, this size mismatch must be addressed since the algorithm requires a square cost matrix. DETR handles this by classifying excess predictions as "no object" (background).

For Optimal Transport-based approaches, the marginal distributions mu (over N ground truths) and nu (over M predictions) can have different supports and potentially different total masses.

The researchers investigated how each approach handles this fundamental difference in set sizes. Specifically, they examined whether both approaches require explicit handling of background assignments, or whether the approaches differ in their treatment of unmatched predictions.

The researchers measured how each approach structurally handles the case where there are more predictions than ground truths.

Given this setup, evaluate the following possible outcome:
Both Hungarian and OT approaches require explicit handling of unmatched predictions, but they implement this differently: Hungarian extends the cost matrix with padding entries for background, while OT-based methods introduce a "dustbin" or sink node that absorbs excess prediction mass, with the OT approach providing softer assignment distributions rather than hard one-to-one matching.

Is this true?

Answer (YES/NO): NO